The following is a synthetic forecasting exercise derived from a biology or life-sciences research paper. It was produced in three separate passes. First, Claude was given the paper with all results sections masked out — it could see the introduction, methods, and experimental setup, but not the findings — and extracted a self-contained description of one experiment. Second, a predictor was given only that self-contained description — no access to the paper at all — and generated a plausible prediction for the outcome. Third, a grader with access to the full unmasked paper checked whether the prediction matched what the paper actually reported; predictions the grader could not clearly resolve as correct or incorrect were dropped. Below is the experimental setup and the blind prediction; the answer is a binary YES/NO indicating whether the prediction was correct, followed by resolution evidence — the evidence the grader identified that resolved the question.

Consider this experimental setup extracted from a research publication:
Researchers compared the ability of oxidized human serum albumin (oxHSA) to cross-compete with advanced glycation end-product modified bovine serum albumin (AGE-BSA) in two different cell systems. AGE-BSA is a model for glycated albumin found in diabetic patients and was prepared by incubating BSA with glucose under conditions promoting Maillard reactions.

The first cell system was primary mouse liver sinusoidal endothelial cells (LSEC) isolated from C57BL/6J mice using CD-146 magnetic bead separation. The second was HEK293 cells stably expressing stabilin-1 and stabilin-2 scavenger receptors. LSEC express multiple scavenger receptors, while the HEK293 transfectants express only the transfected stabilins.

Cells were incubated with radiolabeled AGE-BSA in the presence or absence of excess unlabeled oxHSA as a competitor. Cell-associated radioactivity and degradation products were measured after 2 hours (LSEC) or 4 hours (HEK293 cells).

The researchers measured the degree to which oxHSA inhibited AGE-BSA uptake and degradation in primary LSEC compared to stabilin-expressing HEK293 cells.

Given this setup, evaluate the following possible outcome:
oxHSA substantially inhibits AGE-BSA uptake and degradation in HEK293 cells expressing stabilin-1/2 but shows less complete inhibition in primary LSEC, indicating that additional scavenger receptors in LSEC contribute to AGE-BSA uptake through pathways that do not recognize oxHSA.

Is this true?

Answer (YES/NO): YES